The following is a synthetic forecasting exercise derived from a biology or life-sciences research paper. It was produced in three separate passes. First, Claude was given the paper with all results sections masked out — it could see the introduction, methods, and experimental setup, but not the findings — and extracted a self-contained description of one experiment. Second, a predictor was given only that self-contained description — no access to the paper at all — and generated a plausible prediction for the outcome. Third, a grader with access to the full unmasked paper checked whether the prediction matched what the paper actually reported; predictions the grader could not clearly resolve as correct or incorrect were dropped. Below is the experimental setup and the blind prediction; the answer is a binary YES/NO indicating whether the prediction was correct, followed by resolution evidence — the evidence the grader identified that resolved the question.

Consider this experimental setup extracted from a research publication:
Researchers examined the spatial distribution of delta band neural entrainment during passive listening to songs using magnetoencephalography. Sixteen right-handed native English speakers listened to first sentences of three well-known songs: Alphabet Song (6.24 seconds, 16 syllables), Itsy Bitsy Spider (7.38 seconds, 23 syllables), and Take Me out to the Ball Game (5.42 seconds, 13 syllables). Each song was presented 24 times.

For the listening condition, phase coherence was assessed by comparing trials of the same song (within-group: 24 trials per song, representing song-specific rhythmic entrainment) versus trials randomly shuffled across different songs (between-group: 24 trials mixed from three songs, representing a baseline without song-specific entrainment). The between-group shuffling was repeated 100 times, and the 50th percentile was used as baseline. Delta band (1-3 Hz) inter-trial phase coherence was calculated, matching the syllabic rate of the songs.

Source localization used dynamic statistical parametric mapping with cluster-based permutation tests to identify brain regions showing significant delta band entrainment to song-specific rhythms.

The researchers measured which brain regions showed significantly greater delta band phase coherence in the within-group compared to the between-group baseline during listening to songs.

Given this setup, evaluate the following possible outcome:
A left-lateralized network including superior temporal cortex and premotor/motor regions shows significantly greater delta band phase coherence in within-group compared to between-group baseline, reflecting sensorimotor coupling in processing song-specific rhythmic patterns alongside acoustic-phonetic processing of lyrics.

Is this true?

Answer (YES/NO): NO